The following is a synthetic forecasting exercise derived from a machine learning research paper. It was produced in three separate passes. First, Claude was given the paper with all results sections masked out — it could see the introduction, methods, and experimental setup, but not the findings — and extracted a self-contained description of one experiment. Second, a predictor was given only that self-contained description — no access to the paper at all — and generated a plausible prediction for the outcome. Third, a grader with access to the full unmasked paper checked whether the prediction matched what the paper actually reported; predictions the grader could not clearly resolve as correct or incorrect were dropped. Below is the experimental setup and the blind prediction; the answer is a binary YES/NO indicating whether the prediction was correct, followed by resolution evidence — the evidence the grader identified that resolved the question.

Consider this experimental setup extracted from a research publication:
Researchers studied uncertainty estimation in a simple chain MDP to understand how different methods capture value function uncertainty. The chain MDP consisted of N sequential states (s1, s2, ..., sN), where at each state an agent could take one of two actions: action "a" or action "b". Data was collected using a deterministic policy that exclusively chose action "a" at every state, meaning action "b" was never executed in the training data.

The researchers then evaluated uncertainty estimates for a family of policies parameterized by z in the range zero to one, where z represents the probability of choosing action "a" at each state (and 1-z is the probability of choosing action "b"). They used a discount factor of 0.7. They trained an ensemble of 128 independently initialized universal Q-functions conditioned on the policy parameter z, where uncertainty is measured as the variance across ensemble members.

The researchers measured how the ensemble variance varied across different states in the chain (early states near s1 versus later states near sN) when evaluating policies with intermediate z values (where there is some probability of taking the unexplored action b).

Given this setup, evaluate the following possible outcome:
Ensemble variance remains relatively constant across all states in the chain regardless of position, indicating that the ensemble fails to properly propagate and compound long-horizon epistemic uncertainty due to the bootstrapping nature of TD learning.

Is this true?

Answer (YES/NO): NO